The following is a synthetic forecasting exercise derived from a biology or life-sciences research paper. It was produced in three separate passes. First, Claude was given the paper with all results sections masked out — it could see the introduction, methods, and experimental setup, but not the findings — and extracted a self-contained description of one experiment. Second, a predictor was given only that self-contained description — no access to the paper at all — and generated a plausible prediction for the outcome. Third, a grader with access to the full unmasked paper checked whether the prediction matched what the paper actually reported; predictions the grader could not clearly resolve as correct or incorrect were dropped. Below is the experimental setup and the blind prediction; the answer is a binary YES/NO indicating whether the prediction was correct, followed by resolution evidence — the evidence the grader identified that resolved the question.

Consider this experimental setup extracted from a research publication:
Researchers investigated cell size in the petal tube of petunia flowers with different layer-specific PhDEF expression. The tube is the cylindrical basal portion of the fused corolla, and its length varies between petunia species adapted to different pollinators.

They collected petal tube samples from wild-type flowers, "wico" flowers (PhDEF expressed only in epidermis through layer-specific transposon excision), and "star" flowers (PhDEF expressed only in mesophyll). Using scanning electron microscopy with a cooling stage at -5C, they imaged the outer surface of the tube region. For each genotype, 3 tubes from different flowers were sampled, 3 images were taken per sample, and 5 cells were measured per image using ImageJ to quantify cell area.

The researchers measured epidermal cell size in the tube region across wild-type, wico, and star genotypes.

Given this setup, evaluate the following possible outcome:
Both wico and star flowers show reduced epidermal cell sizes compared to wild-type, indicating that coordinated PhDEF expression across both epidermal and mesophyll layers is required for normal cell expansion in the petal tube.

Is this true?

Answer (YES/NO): YES